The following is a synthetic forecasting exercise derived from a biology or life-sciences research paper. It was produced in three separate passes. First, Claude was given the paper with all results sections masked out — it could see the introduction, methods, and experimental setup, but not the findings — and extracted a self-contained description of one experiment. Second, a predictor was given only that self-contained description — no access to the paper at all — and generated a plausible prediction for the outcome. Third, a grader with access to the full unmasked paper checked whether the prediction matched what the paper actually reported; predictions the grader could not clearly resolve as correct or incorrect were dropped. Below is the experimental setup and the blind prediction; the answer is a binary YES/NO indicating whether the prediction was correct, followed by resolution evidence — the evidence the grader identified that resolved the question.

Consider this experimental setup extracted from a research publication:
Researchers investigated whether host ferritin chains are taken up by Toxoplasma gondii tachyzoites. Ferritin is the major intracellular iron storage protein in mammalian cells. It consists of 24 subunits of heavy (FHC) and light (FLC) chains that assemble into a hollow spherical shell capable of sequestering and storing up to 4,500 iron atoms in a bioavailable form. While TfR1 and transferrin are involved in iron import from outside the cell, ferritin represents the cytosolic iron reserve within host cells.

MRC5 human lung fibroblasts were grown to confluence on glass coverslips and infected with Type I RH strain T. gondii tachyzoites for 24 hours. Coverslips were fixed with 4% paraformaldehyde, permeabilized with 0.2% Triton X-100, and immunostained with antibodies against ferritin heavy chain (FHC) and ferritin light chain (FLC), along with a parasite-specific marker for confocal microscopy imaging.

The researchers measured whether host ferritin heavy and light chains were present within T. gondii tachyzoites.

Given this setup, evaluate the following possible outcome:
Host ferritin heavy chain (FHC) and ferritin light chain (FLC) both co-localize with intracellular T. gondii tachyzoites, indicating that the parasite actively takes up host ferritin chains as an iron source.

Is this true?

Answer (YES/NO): YES